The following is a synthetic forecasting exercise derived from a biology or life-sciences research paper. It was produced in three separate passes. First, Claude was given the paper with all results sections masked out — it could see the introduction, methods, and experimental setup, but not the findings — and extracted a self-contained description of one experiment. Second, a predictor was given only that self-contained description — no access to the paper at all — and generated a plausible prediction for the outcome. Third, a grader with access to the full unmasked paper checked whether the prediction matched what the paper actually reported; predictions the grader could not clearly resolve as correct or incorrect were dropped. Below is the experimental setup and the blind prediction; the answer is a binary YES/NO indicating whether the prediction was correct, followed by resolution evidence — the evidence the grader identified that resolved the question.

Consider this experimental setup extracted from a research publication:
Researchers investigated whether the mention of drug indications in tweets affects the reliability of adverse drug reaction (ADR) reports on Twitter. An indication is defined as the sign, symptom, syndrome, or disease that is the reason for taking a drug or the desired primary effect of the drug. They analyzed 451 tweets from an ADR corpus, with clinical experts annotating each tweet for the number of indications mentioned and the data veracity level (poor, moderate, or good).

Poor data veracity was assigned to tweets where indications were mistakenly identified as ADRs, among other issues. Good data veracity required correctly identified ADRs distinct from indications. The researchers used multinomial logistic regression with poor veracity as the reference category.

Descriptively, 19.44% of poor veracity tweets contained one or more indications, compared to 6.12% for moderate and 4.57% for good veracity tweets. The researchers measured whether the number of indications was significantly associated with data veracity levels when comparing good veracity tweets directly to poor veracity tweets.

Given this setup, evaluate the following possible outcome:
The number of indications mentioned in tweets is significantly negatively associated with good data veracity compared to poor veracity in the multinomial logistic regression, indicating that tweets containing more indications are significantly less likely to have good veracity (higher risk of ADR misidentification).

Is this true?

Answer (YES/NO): YES